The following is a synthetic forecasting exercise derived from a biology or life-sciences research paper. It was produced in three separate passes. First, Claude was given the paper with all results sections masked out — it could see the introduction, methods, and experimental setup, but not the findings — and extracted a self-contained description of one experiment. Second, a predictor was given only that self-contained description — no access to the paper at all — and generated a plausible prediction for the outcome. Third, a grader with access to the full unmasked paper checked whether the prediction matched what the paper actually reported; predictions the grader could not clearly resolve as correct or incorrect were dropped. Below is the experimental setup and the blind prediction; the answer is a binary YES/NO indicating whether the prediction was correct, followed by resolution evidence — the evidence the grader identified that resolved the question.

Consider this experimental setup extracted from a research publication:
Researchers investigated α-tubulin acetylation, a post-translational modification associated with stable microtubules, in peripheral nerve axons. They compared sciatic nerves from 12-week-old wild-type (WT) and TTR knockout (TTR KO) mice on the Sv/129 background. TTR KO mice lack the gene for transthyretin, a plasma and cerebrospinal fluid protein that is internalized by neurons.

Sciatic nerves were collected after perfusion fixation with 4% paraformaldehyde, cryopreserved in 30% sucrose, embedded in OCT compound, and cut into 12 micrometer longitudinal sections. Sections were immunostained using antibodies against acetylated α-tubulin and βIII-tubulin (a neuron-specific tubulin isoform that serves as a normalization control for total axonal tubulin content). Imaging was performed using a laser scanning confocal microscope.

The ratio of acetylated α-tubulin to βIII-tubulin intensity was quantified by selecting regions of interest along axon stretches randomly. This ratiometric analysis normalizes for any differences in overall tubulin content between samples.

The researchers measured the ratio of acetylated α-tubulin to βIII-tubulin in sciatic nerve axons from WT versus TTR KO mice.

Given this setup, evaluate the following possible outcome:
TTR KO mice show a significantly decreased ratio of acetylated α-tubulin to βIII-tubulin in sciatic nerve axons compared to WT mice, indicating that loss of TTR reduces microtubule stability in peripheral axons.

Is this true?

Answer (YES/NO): YES